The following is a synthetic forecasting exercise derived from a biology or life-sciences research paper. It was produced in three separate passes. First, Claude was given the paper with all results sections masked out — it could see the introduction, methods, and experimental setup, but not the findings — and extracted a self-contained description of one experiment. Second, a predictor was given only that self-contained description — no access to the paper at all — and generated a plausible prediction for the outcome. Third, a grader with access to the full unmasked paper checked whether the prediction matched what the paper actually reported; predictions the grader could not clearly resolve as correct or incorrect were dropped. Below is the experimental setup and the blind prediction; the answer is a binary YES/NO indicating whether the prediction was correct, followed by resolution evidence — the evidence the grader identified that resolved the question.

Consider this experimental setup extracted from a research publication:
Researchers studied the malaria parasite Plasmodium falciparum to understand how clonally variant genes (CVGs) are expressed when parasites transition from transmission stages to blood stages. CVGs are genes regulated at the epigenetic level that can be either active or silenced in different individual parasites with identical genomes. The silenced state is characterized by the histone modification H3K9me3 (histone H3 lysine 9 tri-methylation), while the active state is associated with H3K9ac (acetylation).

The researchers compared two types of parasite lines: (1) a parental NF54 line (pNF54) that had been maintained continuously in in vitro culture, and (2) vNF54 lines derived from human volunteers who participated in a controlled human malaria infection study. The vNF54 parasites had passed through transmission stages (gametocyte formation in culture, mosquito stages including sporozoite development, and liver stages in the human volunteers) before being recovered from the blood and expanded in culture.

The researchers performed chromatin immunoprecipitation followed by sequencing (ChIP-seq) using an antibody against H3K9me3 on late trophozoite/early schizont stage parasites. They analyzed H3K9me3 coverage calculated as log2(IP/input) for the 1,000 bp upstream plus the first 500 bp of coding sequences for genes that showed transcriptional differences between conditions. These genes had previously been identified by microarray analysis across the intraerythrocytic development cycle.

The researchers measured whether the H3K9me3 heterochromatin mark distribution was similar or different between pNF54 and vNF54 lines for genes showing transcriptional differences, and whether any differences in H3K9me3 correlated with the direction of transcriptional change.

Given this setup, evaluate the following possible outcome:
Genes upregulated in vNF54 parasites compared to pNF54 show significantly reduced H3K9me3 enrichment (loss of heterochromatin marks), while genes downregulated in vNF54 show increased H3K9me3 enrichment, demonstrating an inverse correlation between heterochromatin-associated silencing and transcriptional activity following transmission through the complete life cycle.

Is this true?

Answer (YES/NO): NO